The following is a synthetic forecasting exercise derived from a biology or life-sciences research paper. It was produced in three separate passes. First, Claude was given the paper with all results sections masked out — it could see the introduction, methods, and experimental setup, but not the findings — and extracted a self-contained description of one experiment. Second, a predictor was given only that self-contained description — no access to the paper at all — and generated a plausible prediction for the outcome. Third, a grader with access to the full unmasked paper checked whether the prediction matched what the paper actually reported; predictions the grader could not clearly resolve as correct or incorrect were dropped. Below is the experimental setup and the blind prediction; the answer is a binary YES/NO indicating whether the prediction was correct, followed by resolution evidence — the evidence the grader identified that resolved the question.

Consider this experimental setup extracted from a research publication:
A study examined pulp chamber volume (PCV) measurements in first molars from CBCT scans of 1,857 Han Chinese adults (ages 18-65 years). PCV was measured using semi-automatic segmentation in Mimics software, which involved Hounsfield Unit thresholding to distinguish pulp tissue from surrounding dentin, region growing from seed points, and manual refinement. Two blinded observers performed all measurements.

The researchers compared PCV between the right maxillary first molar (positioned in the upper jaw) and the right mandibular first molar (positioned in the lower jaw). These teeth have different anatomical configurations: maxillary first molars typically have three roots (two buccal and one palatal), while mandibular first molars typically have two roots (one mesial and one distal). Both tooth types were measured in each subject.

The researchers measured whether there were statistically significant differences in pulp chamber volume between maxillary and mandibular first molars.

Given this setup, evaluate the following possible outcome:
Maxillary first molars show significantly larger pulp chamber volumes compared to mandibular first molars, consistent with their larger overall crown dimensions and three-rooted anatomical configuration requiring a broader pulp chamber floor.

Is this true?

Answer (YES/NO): YES